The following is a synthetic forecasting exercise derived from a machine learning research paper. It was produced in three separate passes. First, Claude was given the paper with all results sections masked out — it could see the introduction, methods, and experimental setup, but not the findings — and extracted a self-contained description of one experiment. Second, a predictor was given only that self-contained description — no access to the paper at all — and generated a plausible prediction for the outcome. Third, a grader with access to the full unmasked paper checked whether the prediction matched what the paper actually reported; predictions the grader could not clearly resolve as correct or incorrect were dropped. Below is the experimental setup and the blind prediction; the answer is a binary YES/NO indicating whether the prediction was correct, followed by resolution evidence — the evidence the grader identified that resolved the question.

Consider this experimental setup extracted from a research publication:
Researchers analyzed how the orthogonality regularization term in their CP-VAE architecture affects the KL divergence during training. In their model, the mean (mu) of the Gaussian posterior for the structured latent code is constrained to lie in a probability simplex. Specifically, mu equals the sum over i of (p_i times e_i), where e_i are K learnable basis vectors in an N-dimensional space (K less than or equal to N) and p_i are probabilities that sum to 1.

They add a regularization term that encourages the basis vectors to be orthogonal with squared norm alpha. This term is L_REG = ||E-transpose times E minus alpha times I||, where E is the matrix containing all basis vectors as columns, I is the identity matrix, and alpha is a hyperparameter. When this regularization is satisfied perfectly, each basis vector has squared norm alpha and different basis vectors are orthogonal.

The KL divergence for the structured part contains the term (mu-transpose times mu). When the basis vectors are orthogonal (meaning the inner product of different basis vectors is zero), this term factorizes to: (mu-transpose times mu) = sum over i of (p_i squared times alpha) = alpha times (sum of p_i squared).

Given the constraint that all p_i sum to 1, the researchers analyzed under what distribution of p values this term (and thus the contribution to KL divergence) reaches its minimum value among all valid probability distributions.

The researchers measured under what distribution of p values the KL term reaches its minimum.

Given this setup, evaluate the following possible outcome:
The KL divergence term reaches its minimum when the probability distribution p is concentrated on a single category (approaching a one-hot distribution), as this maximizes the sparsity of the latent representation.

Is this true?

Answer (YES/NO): NO